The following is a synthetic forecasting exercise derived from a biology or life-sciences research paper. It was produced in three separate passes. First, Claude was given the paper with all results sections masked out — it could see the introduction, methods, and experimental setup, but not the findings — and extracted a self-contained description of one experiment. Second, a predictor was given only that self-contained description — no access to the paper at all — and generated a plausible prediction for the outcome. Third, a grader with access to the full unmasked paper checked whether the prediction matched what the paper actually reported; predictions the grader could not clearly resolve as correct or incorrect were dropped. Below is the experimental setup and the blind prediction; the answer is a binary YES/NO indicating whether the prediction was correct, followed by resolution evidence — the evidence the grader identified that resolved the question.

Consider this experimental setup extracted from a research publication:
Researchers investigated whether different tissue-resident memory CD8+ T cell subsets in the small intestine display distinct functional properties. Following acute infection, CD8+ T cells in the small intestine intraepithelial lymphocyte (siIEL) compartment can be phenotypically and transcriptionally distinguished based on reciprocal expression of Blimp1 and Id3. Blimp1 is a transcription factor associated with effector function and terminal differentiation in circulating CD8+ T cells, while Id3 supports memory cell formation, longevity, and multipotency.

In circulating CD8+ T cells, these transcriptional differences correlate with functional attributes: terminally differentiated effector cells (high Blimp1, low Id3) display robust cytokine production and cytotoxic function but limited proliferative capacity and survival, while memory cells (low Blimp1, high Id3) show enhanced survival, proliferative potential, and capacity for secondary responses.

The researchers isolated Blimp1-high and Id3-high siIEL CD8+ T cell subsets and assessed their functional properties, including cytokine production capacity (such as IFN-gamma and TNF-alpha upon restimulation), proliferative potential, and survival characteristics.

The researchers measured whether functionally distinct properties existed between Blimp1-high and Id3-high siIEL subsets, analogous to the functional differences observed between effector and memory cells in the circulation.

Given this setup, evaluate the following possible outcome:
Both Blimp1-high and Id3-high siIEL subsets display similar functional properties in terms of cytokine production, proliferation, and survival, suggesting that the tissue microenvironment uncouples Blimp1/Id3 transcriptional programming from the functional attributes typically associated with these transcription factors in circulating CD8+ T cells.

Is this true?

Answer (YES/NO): NO